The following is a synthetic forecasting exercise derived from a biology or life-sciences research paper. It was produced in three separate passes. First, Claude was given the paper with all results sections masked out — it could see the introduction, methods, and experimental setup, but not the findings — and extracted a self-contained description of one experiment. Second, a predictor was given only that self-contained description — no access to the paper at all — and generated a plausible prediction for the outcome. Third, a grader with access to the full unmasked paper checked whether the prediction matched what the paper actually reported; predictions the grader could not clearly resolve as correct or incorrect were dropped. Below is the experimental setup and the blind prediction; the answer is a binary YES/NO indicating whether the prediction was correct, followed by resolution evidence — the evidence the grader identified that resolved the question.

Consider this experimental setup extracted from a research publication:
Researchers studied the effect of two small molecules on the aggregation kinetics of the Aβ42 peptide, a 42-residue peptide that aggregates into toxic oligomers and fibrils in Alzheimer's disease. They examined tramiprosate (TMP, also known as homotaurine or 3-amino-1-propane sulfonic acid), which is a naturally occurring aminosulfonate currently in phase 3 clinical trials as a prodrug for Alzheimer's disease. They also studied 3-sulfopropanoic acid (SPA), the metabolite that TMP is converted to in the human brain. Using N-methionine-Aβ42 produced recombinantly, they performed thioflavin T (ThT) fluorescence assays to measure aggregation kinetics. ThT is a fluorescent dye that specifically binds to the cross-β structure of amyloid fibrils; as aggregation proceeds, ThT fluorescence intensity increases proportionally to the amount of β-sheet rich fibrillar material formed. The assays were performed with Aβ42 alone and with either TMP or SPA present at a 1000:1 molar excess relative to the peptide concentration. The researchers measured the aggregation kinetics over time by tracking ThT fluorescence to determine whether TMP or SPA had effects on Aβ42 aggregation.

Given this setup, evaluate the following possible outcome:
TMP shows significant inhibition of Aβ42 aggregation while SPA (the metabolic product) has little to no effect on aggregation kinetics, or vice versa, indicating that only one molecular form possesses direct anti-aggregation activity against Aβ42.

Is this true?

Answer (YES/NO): NO